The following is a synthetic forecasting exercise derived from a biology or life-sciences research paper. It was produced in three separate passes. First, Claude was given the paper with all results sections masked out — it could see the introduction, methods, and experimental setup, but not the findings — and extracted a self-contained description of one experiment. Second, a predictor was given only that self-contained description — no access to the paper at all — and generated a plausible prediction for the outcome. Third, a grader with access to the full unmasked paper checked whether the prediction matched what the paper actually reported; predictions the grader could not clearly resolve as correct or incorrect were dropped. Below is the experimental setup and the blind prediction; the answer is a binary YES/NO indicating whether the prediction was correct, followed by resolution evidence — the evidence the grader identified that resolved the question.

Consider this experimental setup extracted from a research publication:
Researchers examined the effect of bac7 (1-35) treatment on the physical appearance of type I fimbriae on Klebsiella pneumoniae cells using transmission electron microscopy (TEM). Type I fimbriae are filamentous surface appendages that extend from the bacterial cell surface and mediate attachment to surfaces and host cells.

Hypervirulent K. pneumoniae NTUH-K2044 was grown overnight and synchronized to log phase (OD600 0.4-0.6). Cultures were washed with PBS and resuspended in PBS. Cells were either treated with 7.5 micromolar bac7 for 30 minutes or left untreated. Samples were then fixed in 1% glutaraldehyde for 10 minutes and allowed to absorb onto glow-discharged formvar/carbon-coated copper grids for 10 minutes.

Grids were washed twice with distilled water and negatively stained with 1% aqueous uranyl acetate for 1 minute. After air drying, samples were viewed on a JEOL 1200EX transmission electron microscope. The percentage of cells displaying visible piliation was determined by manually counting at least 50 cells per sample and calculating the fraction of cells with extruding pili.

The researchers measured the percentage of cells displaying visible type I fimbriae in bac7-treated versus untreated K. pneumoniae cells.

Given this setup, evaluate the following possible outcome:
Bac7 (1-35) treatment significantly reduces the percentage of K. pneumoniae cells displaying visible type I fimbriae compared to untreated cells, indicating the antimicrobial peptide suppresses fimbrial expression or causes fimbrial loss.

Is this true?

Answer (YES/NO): YES